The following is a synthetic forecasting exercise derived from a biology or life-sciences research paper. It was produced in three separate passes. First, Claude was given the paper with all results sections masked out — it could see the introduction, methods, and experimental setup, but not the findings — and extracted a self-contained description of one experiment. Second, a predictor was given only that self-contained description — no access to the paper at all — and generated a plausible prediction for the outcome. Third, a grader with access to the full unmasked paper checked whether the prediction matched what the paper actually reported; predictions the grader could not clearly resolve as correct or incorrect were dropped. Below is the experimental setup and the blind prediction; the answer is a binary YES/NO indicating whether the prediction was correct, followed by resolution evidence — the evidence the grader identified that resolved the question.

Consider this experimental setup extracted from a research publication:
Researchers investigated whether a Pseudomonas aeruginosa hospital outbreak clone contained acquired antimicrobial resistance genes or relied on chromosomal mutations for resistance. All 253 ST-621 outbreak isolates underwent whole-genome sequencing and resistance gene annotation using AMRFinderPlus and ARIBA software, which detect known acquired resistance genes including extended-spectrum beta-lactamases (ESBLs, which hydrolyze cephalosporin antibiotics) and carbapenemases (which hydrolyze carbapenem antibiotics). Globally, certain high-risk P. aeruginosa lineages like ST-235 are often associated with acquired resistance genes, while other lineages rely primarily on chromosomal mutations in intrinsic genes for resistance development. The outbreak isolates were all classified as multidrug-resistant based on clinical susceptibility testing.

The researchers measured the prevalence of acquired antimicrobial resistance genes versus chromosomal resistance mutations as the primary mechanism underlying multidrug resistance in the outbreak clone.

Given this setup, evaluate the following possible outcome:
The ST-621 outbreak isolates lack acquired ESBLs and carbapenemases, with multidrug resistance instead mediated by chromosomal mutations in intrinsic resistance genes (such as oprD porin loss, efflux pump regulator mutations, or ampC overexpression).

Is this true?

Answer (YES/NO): YES